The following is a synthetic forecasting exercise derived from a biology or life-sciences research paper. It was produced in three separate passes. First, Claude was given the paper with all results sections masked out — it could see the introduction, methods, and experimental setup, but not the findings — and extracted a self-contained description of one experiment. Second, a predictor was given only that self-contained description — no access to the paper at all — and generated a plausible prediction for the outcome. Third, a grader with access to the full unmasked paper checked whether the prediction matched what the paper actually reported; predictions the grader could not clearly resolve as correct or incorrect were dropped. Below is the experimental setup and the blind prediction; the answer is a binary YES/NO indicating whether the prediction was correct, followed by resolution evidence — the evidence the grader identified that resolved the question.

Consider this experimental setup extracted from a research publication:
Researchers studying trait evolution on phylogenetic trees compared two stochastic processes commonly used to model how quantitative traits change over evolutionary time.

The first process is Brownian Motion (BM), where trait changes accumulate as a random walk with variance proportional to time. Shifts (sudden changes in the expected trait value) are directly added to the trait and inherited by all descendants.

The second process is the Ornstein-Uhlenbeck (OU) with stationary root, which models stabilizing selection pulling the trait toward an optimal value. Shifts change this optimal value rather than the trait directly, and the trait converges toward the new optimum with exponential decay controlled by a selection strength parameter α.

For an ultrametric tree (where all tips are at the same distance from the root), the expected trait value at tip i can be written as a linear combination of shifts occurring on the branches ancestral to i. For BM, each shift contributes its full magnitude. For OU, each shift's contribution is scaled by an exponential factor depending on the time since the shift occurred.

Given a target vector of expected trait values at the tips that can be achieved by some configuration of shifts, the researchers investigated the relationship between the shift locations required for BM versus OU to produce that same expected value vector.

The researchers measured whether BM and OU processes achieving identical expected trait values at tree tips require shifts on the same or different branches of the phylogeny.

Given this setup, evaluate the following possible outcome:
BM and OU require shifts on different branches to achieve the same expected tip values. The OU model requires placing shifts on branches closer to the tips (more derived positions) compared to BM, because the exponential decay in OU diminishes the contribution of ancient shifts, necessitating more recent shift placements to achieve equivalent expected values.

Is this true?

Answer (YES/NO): NO